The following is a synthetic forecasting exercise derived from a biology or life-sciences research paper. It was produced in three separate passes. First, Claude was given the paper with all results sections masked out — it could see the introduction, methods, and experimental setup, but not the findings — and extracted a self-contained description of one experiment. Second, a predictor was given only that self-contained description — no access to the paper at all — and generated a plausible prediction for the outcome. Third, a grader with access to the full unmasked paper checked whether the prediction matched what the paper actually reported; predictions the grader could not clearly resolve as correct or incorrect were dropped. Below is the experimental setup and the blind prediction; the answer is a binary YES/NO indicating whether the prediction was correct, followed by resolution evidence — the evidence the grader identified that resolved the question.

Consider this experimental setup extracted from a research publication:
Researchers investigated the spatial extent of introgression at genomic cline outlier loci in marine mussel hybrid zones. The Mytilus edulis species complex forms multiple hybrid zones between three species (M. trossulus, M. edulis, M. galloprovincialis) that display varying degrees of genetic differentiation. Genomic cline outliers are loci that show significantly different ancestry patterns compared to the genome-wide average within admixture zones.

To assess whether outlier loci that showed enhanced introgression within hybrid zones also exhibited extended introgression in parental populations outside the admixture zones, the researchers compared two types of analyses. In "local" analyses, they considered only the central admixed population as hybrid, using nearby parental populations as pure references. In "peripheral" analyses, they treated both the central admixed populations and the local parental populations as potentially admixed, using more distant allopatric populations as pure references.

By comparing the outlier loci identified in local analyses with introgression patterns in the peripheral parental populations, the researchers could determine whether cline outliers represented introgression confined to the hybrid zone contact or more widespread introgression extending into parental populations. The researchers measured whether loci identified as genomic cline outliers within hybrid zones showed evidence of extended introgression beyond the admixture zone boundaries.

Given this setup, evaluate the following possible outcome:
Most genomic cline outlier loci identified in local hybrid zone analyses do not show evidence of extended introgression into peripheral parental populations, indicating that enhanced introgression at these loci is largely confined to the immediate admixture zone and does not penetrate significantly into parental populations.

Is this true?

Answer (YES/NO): YES